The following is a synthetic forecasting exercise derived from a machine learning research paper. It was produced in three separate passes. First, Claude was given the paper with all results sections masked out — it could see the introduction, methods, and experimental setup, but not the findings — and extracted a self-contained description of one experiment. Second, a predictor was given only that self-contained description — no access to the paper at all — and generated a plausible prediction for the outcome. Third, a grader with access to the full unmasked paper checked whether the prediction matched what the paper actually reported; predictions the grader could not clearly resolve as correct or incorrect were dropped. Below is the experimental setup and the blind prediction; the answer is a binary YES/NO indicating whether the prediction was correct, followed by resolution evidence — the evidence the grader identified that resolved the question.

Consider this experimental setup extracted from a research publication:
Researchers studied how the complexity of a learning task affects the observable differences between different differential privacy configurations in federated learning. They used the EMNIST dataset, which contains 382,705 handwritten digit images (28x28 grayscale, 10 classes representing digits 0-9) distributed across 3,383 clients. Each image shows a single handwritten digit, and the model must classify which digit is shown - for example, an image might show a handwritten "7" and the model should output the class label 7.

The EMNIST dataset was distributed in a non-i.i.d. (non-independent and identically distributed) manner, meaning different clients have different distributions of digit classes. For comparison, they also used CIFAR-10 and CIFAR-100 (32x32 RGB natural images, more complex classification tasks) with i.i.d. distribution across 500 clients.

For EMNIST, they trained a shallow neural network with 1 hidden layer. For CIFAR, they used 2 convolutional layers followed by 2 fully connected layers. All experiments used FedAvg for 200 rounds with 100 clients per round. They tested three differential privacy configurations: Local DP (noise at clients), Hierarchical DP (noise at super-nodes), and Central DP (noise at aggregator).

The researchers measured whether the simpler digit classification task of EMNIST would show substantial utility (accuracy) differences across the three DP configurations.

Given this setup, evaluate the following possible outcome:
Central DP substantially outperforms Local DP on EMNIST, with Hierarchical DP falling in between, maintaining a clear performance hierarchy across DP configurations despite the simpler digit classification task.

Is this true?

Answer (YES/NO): NO